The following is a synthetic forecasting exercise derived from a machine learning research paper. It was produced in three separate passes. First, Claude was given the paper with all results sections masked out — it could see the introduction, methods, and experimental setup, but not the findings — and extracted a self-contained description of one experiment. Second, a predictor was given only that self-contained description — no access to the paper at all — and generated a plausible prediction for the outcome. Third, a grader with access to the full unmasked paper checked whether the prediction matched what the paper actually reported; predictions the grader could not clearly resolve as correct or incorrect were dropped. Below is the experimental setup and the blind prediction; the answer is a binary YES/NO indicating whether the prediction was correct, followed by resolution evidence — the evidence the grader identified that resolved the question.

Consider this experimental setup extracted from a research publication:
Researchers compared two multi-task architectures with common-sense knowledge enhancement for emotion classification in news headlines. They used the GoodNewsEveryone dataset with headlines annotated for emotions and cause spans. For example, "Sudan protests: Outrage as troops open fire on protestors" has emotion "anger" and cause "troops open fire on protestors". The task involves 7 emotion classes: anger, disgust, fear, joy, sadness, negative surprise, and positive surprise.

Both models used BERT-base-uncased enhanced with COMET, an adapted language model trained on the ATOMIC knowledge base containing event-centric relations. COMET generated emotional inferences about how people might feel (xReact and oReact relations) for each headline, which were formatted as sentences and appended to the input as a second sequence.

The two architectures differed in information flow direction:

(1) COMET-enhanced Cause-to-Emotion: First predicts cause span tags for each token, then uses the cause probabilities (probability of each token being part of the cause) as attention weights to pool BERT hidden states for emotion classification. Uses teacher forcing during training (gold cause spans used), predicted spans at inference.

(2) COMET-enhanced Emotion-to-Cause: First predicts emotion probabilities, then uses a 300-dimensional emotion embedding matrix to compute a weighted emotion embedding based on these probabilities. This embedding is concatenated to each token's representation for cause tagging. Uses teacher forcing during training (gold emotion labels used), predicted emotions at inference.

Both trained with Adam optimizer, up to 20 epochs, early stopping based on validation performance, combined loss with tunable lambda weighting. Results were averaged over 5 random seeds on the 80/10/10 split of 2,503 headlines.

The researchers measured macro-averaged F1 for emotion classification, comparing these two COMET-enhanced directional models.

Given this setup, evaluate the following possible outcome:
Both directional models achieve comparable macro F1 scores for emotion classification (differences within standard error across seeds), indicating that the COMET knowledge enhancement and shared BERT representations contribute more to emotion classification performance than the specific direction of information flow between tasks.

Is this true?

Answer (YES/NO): NO